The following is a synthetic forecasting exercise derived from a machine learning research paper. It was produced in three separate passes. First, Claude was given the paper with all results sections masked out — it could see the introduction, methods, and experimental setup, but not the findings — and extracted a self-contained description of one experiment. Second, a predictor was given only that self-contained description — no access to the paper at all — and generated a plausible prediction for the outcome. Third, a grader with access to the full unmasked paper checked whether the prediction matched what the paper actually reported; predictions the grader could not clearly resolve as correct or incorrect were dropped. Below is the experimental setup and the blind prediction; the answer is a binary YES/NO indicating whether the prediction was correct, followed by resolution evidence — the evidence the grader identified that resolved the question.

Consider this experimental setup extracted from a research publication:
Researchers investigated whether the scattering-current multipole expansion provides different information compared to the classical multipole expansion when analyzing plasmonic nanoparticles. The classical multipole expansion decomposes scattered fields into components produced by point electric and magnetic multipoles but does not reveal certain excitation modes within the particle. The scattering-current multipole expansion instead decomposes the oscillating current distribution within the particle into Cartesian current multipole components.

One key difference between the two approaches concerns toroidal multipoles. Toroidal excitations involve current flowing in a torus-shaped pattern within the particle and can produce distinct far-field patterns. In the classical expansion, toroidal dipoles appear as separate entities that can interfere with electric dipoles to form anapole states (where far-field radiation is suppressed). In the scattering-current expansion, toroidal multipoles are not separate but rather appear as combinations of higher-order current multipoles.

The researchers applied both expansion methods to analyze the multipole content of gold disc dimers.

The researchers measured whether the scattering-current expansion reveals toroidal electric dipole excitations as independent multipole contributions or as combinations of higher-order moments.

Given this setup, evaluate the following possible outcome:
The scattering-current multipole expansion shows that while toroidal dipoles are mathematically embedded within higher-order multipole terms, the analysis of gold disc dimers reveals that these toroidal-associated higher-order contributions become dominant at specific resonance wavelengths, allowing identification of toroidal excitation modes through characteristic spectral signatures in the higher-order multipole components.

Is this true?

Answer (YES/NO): NO